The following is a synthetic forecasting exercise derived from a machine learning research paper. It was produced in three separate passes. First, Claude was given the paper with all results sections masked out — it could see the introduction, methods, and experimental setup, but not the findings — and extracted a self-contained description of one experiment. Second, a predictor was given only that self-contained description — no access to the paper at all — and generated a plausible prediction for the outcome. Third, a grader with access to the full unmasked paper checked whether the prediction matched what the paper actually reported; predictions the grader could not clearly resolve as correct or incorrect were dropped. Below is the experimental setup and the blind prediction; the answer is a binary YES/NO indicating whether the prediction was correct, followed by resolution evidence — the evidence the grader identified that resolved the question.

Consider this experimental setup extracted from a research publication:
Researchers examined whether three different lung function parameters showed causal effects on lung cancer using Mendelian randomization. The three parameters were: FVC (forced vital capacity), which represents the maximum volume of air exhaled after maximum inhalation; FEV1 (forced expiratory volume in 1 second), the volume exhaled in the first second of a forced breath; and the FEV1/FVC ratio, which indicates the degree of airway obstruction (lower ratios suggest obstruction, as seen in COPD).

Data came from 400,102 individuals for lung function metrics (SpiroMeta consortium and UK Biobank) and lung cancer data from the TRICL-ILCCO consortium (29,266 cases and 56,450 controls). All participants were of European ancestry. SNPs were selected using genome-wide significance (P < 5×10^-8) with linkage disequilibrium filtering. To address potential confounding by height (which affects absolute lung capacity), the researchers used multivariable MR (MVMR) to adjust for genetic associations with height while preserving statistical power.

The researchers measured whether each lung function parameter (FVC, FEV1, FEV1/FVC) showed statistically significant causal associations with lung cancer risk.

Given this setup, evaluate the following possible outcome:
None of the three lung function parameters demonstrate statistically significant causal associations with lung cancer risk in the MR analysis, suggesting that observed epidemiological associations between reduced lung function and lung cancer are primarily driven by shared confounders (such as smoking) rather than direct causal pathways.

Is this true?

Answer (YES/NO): NO